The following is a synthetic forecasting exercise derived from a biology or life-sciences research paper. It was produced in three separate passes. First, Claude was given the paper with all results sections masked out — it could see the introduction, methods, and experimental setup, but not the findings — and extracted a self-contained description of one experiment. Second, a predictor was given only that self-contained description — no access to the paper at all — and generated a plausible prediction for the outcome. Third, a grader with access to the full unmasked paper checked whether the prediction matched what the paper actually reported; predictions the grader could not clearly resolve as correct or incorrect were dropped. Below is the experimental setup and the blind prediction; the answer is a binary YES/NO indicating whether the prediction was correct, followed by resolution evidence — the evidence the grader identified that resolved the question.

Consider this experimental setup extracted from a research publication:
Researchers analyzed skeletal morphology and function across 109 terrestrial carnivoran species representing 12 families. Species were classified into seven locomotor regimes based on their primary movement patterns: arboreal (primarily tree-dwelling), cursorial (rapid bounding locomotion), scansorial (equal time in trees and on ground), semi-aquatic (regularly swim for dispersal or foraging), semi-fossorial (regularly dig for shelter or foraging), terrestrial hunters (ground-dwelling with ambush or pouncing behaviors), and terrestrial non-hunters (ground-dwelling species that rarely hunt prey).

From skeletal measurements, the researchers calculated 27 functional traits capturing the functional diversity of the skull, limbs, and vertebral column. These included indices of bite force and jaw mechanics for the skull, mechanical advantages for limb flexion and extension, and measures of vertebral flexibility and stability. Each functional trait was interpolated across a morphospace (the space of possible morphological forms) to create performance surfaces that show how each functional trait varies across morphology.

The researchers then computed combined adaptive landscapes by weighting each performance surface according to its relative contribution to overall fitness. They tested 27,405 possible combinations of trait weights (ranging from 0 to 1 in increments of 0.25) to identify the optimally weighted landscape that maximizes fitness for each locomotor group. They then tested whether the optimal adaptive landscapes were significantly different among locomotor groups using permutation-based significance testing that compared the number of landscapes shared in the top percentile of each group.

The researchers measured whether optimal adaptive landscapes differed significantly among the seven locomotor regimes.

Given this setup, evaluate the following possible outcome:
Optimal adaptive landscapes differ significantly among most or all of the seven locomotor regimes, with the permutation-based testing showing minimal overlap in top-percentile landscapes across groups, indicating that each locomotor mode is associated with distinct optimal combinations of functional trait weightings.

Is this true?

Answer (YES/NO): NO